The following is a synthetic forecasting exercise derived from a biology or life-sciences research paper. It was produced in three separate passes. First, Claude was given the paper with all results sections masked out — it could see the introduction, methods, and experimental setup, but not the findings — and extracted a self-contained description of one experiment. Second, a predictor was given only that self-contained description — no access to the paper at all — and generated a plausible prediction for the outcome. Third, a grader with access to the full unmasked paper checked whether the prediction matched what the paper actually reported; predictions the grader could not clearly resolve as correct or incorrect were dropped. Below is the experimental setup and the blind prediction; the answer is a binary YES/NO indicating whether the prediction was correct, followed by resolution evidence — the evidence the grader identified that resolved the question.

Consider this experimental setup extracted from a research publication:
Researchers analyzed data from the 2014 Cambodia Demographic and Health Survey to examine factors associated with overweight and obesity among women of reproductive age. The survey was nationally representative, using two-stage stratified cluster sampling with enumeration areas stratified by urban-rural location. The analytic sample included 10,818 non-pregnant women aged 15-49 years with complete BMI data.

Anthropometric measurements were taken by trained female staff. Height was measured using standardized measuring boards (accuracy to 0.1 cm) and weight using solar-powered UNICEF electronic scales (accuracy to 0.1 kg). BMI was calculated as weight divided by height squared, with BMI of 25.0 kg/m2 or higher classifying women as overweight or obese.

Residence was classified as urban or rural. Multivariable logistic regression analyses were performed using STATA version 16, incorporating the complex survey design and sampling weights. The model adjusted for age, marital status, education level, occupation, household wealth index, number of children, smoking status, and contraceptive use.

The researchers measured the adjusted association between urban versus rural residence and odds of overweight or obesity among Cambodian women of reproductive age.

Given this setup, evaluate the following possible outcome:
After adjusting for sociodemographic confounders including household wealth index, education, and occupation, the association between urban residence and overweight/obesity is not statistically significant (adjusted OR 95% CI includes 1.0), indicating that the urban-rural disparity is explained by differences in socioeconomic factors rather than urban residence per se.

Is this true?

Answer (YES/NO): NO